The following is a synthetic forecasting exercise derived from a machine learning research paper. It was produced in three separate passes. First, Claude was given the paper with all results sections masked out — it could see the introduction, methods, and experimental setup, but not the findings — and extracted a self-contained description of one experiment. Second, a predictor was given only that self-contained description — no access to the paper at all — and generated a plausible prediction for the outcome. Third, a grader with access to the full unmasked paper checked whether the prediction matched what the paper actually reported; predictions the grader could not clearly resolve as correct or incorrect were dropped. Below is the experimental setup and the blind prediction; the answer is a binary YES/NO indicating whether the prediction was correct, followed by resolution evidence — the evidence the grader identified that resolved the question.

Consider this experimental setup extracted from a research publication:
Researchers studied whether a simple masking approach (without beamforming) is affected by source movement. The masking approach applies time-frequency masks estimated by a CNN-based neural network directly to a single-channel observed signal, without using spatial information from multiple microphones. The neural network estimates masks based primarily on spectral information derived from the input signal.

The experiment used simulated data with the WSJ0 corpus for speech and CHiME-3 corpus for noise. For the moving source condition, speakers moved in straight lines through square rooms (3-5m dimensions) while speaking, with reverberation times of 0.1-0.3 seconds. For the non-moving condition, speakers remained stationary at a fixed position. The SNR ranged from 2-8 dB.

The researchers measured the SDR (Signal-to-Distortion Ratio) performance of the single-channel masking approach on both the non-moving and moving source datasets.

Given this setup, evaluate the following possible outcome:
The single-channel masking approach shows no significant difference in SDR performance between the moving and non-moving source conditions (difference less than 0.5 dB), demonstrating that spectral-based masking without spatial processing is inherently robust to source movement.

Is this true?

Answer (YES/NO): YES